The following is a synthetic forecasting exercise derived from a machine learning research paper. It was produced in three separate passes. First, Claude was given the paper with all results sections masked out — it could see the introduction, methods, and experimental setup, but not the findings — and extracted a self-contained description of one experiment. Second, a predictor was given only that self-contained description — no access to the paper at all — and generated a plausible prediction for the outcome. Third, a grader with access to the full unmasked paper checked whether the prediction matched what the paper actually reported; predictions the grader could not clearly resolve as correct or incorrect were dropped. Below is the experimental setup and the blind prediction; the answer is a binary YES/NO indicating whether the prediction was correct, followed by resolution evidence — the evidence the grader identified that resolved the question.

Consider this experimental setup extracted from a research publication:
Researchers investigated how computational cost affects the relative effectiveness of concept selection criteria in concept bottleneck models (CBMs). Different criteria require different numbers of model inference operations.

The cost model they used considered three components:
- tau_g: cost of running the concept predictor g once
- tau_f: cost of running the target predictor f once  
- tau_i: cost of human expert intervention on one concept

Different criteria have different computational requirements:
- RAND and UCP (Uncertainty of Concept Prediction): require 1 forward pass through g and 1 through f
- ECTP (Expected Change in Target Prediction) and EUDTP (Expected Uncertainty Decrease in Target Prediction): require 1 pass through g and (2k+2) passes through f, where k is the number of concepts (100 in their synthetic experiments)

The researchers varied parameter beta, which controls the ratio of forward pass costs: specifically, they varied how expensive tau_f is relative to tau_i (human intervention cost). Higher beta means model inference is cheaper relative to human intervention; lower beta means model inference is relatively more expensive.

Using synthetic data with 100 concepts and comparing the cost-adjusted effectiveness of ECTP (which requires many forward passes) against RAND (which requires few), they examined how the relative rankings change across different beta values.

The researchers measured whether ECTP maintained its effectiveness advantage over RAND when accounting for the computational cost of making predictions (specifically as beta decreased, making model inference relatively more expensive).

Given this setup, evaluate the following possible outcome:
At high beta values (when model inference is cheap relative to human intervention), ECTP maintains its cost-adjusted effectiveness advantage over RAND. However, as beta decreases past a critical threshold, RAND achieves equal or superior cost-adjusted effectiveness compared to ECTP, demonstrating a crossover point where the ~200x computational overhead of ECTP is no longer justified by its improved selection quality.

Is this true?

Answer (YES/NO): YES